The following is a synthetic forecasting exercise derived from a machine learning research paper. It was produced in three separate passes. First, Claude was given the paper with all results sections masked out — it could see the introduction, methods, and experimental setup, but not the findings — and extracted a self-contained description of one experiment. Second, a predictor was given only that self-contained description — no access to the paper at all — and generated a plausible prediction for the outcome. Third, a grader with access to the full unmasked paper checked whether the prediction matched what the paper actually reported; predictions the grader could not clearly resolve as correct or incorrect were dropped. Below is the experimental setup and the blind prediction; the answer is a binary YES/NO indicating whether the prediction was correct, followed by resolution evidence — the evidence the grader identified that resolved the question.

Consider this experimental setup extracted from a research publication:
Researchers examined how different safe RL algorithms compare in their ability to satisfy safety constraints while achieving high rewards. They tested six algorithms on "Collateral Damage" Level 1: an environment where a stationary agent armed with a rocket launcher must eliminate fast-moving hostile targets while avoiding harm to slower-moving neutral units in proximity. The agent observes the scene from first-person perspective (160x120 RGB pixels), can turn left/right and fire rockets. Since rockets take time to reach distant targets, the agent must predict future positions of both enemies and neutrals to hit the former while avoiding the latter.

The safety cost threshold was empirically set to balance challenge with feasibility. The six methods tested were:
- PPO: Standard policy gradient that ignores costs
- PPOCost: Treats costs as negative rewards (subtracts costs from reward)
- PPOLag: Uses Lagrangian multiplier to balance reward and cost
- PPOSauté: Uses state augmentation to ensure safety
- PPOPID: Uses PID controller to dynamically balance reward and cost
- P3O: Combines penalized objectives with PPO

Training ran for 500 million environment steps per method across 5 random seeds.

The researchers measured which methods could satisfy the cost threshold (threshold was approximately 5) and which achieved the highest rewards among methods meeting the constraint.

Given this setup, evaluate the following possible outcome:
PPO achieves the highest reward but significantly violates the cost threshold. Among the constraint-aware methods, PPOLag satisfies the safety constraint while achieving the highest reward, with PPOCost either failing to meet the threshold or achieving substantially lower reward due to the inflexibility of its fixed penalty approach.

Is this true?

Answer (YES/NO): NO